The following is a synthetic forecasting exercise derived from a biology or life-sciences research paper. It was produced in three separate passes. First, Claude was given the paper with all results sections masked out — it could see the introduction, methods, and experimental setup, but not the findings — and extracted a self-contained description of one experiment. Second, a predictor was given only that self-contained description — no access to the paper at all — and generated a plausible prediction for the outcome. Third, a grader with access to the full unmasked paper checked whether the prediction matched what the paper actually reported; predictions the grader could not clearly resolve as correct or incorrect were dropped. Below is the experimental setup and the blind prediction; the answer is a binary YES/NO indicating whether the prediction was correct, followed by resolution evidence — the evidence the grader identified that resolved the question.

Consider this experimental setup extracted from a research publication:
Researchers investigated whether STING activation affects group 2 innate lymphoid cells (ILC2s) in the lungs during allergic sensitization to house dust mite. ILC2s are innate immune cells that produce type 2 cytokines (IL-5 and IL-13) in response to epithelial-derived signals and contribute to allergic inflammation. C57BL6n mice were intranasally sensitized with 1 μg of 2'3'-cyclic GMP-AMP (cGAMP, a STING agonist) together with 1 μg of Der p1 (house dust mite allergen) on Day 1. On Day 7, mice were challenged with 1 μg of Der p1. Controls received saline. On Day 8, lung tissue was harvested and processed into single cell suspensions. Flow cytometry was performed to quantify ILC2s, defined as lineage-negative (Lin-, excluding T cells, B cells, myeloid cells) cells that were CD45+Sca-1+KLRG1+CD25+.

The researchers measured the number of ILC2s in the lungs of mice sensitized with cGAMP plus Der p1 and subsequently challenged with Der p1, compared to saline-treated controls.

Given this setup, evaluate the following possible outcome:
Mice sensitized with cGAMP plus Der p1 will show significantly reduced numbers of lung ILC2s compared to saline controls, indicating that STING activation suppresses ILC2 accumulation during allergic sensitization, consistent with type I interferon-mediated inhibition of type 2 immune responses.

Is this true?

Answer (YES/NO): NO